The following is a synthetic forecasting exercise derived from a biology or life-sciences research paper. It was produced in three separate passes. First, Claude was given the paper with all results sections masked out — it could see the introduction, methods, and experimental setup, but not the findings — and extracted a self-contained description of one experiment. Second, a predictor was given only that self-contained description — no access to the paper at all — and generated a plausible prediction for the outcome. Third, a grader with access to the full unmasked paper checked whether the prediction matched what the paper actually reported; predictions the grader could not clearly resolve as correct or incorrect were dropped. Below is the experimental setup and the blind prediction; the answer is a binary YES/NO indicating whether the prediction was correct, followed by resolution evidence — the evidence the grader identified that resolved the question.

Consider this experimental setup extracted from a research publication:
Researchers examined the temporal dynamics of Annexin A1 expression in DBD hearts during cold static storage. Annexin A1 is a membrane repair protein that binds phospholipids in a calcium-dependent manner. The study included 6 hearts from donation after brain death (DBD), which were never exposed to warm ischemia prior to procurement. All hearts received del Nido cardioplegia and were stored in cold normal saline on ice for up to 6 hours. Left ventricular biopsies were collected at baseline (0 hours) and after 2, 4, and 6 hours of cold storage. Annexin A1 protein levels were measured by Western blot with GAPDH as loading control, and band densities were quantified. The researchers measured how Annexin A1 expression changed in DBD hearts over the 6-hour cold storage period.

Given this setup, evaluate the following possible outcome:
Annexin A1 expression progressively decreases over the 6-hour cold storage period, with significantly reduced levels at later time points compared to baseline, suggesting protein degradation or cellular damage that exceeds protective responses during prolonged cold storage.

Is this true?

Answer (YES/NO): NO